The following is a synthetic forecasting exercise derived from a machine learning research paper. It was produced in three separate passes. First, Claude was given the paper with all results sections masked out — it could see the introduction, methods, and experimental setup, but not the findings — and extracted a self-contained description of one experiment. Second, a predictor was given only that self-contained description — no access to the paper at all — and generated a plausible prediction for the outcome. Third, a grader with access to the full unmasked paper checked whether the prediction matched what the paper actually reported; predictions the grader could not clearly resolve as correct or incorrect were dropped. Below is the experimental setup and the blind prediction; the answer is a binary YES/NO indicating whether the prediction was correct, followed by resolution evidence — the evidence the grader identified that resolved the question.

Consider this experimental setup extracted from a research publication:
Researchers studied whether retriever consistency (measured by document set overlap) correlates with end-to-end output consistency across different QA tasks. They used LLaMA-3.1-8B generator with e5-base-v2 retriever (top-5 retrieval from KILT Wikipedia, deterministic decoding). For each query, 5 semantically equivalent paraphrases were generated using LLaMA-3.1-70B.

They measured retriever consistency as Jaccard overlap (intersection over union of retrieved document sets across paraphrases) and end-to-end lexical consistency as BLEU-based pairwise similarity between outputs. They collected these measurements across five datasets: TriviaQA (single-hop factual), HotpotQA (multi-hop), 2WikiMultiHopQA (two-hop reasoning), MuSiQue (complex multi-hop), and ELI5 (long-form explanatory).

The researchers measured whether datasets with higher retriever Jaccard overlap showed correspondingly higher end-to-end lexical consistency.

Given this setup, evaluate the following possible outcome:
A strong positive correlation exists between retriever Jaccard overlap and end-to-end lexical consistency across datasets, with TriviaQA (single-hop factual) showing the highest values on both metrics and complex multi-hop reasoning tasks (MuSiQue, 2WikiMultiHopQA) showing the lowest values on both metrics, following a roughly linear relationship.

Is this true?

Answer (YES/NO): NO